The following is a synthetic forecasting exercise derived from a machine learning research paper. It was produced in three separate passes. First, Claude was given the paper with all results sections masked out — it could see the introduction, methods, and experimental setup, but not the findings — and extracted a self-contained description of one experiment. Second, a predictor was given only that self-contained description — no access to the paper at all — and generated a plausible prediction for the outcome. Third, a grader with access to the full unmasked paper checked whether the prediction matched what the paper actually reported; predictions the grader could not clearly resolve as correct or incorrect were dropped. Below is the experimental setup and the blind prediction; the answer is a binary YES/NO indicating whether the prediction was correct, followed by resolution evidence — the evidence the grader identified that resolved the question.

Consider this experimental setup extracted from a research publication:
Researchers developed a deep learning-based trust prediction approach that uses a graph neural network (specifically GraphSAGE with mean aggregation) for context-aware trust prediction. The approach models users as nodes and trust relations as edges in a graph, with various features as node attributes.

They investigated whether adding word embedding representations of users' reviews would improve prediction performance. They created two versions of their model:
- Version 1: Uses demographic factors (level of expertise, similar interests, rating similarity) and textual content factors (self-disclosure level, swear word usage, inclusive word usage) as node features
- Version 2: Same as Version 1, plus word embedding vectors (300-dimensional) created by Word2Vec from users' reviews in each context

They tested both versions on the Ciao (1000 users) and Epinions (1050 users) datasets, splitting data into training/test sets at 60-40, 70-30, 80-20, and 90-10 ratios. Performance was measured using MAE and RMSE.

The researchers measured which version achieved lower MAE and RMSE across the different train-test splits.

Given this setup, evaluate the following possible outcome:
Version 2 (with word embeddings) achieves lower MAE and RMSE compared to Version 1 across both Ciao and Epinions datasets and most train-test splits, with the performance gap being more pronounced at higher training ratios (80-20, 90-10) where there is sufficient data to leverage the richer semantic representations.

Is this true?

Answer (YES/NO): NO